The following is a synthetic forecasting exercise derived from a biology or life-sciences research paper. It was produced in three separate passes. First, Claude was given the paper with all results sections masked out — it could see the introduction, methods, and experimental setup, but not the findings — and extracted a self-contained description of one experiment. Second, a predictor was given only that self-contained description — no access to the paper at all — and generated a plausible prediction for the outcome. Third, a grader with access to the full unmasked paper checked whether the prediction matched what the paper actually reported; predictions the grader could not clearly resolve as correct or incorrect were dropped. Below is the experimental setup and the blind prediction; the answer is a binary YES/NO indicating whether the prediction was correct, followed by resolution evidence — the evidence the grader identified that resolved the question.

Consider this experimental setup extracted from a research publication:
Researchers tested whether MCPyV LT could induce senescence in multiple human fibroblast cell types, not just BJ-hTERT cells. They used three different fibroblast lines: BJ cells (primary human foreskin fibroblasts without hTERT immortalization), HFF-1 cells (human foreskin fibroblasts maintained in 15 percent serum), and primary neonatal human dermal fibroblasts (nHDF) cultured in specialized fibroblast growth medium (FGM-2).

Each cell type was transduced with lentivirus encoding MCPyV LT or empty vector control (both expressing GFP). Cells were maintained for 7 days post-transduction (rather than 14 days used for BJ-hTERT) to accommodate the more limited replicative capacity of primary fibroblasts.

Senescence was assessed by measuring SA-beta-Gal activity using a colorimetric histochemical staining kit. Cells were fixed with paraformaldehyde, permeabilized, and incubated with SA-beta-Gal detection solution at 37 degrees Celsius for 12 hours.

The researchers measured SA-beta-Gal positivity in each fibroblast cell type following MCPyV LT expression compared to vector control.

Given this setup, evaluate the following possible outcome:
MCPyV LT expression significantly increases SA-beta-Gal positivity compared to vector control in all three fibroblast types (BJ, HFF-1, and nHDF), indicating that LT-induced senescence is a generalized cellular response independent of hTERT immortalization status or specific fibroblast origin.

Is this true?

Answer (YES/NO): NO